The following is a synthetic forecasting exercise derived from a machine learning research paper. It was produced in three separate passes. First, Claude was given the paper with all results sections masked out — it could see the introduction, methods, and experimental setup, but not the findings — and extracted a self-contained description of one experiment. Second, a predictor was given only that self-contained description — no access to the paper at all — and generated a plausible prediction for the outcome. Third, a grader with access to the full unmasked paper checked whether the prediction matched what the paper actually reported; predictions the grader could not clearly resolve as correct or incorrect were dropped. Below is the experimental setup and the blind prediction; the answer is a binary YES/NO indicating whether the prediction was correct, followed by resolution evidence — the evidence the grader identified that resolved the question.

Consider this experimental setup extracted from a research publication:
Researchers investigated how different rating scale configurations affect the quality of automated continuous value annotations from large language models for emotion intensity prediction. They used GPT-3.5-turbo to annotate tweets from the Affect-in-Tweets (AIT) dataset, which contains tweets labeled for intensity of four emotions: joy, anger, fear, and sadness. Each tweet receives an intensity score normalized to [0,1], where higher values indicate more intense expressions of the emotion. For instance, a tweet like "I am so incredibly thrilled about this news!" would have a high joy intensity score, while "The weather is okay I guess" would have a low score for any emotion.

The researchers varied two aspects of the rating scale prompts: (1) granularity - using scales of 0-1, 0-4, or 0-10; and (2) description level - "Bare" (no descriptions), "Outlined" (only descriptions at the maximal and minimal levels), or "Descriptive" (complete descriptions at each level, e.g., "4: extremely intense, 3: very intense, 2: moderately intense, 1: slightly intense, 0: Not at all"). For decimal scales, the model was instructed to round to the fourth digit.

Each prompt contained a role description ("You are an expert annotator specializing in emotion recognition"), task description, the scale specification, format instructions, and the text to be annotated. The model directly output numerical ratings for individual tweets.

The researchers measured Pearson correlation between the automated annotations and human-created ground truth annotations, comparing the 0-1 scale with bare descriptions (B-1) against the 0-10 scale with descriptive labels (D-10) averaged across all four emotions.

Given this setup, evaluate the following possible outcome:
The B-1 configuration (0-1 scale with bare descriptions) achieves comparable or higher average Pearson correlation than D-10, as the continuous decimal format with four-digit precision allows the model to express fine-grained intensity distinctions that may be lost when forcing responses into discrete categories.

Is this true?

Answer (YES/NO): NO